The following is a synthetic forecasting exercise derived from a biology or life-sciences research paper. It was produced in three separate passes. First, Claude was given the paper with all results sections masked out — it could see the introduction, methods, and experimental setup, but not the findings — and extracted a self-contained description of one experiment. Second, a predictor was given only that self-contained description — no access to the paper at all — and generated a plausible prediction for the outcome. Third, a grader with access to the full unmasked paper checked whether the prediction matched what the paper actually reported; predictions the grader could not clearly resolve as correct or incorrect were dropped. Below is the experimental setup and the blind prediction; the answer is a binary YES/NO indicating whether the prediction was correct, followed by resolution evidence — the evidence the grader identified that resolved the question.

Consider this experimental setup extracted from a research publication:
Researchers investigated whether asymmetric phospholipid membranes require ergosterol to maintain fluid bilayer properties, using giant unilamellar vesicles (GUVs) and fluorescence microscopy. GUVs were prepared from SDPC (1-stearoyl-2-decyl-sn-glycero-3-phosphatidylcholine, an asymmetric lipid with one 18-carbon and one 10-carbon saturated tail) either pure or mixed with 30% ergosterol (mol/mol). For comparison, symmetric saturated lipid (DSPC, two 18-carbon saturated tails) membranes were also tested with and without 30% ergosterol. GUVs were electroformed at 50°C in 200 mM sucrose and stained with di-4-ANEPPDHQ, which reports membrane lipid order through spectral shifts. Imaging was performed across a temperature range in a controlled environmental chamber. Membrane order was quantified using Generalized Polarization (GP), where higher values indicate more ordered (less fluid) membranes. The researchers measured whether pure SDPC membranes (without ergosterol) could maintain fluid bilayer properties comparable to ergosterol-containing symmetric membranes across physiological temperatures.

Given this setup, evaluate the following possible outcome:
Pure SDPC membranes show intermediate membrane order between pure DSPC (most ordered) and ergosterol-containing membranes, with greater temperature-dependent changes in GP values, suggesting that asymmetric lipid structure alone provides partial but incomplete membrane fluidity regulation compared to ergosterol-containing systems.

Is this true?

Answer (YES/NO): NO